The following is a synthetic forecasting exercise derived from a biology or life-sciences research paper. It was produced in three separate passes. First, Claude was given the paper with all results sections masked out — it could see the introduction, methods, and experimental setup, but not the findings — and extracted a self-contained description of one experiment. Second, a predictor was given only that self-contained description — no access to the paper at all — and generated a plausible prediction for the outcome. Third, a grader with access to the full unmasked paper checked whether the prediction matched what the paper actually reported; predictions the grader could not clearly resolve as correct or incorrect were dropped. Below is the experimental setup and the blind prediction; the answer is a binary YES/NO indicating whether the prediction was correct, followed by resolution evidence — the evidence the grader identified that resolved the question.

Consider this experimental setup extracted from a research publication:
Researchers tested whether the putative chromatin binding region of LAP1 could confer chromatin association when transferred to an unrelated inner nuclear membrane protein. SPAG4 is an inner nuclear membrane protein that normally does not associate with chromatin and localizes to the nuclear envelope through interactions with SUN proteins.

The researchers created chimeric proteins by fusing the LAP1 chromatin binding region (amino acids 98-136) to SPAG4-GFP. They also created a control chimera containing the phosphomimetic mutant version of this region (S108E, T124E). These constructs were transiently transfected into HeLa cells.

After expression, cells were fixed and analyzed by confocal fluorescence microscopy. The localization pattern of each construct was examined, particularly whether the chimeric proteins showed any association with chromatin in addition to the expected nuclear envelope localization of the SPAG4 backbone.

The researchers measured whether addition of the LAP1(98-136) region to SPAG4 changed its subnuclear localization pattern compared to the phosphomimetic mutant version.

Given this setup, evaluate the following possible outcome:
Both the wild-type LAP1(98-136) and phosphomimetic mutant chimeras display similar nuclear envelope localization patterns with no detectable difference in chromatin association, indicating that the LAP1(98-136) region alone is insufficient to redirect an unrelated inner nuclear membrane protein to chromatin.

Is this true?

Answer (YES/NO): NO